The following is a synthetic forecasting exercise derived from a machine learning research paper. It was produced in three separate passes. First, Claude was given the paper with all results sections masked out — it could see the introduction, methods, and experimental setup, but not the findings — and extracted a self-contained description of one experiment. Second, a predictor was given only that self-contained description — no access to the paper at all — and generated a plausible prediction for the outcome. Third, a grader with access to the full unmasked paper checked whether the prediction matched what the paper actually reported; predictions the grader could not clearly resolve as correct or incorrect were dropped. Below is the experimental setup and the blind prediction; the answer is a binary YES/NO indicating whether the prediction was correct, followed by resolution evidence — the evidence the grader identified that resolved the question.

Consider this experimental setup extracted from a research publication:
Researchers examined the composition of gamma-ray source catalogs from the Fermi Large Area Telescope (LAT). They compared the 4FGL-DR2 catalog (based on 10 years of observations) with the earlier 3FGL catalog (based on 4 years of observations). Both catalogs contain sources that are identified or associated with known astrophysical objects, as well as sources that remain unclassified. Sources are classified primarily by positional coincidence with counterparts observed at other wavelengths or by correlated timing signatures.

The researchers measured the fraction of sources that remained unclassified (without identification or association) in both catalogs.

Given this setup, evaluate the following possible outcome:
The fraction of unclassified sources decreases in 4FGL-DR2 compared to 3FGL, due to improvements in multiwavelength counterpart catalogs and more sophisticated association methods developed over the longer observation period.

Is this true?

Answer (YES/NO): NO